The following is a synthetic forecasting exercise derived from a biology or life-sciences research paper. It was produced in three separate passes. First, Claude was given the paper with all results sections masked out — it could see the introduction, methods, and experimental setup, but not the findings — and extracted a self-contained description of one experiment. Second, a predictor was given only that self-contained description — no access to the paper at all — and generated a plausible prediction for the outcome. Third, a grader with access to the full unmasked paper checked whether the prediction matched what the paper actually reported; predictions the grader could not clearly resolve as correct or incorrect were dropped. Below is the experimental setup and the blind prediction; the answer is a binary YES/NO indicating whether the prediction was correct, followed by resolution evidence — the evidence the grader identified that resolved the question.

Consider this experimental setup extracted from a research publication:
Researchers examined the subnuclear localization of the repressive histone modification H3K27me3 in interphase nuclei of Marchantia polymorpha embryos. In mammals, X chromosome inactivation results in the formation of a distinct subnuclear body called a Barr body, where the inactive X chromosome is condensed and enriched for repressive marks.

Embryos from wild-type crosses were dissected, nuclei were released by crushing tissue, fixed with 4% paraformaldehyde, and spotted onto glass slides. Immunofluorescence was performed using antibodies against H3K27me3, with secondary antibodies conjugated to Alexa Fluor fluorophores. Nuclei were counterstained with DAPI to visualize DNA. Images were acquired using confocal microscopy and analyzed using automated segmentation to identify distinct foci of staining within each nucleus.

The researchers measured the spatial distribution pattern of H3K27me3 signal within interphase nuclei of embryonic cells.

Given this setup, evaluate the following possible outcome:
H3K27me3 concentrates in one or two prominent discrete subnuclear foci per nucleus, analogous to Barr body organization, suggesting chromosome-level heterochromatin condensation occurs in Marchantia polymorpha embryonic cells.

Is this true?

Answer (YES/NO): YES